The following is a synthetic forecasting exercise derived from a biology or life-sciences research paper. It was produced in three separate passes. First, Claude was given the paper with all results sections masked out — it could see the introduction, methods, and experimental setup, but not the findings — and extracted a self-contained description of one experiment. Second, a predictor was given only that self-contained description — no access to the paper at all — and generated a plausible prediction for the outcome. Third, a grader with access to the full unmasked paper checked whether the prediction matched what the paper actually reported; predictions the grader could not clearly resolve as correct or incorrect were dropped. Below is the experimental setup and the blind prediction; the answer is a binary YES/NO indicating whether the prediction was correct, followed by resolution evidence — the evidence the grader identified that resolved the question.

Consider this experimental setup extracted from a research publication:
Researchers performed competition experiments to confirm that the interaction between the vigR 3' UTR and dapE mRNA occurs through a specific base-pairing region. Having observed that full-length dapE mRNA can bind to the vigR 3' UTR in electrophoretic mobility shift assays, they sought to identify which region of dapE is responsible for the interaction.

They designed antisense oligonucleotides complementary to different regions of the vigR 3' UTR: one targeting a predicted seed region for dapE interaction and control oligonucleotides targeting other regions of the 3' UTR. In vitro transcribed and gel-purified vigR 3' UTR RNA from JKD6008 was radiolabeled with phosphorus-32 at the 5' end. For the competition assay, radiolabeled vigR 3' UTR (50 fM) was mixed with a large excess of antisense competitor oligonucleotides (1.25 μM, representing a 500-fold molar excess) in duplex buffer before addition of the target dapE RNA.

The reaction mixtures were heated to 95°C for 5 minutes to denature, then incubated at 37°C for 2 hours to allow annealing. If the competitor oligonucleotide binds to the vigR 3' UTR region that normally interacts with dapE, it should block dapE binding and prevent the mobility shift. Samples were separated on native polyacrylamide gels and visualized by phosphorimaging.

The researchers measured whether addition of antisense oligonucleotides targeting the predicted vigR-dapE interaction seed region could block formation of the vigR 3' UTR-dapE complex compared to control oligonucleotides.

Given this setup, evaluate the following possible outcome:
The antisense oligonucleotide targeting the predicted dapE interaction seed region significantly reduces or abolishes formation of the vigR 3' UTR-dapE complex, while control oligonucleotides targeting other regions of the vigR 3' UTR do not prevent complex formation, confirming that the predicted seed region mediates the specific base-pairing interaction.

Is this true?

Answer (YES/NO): YES